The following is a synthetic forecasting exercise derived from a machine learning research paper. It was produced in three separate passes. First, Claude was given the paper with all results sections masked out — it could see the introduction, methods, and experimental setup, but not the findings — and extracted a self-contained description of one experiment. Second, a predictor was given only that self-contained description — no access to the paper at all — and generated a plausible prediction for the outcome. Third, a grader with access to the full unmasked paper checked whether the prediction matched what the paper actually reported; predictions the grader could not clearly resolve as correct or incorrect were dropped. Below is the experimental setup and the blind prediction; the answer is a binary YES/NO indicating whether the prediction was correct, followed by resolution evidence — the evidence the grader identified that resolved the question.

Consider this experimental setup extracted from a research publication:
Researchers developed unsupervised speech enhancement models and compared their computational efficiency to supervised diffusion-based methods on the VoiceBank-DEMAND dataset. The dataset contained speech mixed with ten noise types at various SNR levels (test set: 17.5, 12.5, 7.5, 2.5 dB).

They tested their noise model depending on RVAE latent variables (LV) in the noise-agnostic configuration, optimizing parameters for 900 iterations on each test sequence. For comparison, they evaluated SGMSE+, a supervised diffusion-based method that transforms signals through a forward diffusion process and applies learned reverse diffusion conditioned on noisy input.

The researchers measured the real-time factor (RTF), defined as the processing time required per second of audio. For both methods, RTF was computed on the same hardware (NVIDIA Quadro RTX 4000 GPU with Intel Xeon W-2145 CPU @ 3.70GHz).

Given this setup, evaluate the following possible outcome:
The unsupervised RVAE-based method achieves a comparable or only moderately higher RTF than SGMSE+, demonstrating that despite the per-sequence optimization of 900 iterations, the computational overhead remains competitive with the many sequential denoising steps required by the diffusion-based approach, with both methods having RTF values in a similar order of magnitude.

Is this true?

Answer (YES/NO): NO